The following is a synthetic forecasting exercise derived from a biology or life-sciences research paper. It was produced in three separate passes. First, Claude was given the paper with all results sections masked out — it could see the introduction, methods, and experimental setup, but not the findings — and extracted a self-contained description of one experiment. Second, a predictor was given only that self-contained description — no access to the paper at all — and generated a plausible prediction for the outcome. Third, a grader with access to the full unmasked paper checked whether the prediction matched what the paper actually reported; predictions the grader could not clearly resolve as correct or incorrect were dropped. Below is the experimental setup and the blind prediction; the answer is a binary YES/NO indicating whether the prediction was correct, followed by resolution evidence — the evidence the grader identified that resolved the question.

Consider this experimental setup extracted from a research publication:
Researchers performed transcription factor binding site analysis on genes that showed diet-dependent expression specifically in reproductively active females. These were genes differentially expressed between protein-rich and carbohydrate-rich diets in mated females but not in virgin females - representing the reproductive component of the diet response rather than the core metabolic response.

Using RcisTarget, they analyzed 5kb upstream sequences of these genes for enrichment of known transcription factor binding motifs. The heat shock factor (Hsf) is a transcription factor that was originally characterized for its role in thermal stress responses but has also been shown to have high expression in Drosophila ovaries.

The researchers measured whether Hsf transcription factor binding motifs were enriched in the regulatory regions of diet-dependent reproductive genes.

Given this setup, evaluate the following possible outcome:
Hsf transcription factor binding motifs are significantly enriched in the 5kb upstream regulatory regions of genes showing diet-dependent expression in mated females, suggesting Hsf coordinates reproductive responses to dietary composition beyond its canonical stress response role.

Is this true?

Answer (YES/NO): NO